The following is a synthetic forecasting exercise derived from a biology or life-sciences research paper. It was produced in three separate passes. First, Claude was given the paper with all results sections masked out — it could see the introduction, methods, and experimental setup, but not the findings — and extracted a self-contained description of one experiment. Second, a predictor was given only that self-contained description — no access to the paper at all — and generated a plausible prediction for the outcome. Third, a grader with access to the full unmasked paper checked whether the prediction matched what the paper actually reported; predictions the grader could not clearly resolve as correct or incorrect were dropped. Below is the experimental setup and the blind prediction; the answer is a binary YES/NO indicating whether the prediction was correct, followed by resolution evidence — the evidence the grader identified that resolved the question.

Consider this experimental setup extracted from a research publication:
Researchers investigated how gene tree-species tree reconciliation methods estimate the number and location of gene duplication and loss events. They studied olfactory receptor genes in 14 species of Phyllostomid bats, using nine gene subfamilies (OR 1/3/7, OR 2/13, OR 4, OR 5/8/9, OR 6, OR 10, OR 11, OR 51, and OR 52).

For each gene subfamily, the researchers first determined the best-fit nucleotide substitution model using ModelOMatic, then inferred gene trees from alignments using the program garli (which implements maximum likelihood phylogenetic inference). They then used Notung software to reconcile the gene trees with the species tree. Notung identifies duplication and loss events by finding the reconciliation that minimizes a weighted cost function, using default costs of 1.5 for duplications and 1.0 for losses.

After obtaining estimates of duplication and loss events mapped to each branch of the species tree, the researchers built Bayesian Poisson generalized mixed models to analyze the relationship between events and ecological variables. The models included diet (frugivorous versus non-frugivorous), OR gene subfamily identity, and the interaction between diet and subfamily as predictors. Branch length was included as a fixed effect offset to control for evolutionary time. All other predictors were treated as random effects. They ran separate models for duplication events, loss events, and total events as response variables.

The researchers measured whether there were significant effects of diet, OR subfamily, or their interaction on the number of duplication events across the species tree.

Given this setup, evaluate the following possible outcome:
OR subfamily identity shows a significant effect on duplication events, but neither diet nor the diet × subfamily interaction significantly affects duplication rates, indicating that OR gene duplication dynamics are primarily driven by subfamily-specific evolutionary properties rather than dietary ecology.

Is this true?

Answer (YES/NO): YES